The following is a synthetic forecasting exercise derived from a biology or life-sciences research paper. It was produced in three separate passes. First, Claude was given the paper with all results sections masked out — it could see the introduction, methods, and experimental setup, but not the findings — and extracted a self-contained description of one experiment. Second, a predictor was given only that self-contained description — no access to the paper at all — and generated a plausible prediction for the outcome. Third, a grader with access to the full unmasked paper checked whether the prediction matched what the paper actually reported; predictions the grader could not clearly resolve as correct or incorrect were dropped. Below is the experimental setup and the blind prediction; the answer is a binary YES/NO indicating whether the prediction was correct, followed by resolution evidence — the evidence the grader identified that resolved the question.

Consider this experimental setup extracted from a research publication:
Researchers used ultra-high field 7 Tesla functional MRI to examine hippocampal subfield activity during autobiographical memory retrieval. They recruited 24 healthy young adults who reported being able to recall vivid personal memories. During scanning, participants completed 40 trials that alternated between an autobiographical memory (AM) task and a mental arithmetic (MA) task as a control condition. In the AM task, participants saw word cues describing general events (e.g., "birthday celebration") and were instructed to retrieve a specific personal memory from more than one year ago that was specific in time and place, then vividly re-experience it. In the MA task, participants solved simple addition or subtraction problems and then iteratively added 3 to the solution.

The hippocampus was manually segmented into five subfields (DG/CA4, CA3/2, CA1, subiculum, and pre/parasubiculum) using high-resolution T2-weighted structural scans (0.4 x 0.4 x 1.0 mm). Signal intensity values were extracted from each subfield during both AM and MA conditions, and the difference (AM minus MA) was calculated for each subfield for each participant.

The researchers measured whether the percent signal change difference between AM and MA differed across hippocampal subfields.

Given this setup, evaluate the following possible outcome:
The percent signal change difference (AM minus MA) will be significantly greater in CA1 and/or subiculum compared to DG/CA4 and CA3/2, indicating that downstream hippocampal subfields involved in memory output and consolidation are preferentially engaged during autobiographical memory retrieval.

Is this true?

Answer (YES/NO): NO